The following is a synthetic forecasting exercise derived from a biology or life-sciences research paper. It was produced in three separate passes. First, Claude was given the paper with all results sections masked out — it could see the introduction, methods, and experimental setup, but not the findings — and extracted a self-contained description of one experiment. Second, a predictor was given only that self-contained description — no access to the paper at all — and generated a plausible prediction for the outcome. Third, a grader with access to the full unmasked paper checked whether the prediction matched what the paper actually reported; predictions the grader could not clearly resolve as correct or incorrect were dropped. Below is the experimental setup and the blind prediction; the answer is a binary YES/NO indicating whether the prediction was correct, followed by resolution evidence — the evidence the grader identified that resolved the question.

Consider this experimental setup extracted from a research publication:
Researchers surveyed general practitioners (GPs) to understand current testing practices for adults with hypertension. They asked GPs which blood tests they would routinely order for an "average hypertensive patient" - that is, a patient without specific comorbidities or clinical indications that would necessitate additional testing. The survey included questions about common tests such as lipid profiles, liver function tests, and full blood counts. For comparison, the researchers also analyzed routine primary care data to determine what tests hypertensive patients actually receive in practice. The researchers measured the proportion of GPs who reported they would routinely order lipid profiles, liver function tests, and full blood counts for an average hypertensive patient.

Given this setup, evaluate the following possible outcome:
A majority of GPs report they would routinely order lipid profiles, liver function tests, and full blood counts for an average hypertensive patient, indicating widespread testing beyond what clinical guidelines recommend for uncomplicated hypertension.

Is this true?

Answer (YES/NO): NO